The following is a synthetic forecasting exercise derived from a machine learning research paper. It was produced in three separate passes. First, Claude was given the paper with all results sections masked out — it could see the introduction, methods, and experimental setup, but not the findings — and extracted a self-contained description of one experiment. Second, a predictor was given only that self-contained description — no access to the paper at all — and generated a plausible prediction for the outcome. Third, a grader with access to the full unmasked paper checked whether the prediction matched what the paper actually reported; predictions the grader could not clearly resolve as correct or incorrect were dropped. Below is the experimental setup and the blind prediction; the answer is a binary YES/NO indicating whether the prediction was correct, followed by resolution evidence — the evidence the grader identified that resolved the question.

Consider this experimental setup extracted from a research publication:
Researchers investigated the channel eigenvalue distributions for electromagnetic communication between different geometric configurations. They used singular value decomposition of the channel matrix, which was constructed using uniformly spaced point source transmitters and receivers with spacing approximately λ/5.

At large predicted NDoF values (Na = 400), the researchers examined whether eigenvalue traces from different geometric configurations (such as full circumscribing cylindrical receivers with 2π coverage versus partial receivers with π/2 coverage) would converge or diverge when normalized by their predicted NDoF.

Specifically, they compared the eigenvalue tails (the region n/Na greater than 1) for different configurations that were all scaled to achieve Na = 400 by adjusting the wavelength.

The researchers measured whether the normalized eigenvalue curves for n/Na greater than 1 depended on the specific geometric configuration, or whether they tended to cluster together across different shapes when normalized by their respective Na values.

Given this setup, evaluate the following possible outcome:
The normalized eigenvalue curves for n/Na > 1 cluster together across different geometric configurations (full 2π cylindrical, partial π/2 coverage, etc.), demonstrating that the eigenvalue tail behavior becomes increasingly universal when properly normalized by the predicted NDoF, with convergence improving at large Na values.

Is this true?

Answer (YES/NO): YES